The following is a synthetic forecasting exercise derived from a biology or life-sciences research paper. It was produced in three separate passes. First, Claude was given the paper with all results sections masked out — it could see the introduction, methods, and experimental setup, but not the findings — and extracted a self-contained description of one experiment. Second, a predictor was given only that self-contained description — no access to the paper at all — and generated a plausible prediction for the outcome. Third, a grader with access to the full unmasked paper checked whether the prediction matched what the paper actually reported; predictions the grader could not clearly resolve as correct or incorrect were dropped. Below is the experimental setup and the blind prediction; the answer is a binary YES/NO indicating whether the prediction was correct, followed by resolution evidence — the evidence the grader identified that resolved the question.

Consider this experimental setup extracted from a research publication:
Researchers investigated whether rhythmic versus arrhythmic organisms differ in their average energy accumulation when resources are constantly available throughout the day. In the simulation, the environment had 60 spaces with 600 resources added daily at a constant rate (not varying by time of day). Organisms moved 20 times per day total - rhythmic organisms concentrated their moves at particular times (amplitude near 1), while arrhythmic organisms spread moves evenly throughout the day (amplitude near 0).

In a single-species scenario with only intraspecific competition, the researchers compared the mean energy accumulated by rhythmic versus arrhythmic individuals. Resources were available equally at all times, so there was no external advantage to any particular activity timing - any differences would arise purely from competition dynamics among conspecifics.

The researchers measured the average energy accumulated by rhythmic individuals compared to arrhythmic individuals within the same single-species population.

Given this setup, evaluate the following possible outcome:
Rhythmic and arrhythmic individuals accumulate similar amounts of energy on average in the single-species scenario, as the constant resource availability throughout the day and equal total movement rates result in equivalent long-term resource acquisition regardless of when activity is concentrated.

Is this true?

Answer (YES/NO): NO